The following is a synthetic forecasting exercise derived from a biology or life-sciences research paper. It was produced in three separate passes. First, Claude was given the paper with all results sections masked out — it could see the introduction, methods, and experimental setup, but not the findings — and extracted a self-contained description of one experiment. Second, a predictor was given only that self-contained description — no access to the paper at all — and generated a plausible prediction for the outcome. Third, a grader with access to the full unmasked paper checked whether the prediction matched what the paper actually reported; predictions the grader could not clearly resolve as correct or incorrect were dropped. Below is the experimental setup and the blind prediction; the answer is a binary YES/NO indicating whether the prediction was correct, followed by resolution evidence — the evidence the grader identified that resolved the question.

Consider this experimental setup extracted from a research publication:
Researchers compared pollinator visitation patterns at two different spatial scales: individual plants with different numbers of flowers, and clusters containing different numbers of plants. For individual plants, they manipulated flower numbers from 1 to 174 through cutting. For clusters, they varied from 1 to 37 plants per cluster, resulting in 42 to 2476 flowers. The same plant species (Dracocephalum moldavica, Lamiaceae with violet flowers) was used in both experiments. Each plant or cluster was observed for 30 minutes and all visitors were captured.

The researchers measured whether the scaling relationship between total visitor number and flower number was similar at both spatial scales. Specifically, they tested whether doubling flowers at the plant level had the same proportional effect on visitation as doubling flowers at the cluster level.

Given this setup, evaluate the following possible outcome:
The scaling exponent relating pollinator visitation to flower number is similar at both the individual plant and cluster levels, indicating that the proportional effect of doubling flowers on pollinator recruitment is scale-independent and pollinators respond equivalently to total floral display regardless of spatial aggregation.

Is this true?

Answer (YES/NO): YES